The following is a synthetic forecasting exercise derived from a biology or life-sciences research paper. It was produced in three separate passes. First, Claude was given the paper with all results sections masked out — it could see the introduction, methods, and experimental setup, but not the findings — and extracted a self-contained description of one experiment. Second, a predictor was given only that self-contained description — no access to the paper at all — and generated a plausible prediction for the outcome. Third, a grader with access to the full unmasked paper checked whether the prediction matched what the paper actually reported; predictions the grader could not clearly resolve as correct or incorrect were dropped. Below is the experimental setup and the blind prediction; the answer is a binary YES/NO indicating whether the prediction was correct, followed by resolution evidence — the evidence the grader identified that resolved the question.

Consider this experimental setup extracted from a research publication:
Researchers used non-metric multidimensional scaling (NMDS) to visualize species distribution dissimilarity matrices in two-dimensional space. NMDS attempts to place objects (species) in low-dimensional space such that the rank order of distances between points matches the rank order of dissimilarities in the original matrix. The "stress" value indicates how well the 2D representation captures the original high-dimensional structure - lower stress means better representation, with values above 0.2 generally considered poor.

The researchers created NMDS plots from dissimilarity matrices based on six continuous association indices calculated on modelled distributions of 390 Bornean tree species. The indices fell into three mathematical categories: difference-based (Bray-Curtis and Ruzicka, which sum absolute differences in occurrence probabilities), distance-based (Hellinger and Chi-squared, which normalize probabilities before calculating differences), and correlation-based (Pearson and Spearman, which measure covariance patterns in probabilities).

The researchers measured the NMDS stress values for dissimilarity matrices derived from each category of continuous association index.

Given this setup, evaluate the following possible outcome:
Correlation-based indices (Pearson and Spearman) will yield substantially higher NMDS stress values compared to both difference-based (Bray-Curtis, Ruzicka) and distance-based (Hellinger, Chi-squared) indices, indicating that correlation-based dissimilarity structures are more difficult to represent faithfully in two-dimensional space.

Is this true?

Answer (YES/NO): YES